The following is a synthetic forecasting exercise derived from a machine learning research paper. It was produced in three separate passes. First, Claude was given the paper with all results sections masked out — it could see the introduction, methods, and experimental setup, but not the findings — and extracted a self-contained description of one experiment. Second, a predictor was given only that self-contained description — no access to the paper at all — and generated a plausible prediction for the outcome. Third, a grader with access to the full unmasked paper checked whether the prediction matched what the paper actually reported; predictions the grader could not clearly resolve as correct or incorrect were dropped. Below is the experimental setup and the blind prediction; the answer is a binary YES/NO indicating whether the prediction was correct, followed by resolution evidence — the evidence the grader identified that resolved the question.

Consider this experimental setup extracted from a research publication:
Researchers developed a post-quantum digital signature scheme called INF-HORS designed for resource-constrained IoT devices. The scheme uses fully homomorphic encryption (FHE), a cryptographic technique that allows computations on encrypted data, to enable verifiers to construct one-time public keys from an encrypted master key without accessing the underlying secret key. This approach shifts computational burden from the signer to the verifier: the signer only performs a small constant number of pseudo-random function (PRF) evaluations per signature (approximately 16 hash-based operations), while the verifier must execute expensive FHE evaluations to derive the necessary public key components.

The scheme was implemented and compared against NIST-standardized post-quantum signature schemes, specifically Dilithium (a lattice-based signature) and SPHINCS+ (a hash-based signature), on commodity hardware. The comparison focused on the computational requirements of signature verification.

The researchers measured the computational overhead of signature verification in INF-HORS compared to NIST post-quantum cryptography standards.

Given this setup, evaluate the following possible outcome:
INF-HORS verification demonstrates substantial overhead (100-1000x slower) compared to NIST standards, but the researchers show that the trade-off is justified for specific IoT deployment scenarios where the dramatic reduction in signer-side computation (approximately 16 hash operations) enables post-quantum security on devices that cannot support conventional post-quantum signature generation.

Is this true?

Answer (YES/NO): NO